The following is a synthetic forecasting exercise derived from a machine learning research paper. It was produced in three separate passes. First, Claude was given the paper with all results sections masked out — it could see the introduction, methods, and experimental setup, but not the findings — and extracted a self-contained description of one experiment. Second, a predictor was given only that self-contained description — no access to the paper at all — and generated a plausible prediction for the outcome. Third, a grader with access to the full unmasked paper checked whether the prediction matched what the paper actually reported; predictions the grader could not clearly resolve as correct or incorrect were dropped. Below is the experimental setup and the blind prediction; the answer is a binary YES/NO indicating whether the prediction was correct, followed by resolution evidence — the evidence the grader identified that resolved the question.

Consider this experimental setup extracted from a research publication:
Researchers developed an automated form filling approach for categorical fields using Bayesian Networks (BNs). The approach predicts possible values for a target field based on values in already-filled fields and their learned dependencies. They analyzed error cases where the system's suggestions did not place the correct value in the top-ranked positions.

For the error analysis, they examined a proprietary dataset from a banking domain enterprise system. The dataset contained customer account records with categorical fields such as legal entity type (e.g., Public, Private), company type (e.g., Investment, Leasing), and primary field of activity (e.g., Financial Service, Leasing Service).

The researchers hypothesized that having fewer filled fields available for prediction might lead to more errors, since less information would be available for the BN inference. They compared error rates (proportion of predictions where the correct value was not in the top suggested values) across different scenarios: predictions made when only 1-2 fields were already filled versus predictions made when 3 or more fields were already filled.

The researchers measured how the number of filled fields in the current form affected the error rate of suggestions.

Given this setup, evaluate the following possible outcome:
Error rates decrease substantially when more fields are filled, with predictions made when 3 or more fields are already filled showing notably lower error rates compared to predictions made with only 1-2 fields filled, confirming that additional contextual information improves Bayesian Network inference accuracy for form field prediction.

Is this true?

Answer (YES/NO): YES